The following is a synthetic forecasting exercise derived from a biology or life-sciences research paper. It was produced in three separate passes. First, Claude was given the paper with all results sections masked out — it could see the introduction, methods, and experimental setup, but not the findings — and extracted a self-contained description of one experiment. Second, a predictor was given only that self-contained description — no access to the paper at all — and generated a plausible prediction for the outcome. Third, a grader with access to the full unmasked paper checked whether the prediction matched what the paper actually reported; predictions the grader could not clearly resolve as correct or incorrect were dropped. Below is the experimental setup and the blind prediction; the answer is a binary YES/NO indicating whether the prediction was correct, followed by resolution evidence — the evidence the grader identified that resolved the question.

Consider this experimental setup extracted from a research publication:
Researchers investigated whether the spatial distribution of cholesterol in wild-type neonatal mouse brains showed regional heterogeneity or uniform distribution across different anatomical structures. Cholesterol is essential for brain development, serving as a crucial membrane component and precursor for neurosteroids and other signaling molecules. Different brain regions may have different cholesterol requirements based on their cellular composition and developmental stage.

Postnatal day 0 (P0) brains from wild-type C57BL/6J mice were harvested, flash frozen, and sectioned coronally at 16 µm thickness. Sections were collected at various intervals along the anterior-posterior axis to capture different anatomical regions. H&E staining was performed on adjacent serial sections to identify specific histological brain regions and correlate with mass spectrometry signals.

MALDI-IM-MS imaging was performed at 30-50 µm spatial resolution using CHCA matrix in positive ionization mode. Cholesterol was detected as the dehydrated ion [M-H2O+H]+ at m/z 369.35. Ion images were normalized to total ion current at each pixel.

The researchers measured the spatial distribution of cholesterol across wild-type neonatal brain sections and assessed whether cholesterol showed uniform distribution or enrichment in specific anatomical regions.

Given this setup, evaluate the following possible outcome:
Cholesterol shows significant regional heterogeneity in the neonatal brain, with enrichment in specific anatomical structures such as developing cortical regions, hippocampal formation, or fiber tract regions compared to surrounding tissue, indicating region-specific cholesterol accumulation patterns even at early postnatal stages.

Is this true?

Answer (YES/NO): YES